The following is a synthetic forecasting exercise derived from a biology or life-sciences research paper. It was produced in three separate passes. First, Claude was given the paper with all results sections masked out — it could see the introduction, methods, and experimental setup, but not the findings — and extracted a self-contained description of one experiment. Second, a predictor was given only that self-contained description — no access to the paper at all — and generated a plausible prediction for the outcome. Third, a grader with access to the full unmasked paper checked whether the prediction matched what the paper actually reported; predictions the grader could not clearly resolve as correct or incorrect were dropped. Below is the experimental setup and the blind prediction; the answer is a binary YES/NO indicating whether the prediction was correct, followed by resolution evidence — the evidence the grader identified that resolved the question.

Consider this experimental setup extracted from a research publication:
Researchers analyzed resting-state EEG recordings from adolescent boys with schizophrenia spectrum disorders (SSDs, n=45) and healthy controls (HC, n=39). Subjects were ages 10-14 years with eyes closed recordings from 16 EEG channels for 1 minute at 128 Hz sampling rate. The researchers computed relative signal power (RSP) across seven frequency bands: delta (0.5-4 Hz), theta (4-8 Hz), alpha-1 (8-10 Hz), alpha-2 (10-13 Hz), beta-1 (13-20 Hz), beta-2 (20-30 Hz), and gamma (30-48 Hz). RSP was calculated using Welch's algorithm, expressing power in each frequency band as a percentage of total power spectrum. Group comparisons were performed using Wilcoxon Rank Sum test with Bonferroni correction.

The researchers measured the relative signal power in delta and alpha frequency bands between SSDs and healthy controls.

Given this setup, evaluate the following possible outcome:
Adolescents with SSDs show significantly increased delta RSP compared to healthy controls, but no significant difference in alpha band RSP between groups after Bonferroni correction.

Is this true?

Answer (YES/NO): NO